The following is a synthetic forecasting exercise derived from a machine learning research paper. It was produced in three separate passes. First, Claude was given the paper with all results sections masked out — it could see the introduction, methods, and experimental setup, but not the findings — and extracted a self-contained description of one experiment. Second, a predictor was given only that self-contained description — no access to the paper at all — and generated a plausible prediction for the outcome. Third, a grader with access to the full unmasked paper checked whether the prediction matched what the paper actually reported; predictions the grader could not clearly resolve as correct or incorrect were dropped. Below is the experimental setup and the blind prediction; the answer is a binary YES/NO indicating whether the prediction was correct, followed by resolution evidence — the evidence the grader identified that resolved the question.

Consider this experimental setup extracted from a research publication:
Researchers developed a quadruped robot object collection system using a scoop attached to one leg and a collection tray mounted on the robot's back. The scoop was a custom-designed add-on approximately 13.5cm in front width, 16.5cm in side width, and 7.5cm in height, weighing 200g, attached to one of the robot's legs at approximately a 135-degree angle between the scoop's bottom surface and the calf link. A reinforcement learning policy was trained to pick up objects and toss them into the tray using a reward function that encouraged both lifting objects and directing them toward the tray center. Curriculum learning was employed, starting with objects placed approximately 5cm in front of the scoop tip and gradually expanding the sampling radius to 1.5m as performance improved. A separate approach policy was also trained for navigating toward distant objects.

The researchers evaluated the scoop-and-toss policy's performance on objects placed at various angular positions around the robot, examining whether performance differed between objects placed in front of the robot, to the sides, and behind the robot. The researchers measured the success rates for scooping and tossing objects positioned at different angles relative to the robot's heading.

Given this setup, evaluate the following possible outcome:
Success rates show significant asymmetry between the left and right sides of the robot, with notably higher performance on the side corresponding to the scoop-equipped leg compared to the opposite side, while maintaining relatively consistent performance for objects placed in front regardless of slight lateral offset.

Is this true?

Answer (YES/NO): NO